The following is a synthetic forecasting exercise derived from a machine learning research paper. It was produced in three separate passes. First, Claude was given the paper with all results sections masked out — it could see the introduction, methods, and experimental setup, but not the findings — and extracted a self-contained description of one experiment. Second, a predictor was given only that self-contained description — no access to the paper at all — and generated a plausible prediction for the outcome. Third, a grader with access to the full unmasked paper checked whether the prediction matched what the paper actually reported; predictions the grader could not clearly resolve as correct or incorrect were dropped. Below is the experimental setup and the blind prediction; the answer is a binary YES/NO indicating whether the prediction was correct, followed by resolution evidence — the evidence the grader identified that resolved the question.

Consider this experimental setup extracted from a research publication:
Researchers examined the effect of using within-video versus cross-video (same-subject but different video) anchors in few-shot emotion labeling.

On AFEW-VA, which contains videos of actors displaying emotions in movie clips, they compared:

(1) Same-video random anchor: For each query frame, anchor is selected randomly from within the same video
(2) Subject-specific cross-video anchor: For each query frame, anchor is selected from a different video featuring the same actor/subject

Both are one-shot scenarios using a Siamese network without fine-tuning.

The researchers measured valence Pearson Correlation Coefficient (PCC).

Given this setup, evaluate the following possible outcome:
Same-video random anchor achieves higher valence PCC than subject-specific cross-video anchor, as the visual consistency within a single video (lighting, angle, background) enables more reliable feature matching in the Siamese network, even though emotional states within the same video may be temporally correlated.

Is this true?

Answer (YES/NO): YES